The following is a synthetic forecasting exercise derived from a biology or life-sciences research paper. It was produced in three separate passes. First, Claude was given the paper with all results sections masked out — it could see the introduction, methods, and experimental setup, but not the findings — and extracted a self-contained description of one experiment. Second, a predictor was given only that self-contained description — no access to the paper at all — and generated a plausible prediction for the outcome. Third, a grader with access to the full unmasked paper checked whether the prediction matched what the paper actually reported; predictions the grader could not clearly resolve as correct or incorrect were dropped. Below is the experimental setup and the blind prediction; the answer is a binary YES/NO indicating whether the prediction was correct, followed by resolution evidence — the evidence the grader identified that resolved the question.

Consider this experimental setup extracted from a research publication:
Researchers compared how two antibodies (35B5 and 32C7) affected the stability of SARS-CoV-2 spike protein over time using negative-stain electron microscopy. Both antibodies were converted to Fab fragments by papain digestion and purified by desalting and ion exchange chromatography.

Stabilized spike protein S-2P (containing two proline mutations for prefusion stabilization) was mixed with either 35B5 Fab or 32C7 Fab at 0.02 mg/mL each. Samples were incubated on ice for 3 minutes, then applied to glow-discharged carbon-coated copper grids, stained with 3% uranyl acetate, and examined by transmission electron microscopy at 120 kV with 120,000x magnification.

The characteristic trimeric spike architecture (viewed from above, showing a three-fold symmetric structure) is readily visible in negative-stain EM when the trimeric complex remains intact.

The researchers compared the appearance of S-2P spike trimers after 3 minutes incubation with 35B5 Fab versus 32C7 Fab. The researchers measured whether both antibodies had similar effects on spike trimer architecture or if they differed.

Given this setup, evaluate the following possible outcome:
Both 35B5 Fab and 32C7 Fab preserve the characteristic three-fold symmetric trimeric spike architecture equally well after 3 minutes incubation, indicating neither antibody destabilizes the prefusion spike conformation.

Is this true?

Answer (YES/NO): NO